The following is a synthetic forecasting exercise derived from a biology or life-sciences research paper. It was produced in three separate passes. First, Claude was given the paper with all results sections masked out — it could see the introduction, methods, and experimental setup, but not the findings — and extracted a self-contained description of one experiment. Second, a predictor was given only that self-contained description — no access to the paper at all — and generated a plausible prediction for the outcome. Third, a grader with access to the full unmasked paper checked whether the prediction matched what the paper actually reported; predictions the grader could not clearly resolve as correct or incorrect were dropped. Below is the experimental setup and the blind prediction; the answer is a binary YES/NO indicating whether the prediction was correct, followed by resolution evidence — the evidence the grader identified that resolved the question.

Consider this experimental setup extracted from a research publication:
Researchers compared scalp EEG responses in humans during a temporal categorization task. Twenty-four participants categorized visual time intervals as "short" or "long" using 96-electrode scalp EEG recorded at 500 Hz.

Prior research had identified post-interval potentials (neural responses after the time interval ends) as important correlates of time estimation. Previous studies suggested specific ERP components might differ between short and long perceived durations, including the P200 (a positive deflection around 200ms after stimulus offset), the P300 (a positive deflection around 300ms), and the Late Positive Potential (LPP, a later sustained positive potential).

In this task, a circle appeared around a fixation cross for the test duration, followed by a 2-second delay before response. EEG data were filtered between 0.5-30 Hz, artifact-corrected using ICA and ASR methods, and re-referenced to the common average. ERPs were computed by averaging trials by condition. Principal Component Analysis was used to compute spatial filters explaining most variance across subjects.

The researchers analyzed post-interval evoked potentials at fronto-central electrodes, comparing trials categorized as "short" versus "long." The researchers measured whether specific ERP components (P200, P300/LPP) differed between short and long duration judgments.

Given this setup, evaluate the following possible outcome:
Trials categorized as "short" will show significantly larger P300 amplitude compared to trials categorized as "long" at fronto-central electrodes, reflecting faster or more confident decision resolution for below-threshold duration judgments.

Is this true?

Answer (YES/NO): NO